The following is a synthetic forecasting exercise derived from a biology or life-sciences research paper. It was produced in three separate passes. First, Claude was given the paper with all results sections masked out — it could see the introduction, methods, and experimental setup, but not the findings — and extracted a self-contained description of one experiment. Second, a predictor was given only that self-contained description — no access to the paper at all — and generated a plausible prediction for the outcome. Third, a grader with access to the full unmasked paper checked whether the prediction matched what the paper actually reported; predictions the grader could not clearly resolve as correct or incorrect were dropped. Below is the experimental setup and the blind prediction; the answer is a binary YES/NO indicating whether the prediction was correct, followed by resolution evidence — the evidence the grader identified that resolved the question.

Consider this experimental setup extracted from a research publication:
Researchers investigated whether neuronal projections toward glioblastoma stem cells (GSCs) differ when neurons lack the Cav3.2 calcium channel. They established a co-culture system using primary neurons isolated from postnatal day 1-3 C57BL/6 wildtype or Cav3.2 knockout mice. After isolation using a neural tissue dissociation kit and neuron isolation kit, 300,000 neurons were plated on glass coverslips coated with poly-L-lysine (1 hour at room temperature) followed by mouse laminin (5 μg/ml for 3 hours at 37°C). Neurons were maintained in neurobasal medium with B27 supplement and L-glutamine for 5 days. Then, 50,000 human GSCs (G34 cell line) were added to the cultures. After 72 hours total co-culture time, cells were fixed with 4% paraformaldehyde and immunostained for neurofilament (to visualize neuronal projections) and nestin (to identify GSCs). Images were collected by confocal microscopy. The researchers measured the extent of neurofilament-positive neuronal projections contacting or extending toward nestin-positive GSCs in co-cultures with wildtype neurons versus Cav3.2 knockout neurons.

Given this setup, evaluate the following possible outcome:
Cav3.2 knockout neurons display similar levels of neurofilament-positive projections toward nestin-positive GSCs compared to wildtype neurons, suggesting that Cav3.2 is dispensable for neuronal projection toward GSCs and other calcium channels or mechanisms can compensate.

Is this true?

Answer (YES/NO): NO